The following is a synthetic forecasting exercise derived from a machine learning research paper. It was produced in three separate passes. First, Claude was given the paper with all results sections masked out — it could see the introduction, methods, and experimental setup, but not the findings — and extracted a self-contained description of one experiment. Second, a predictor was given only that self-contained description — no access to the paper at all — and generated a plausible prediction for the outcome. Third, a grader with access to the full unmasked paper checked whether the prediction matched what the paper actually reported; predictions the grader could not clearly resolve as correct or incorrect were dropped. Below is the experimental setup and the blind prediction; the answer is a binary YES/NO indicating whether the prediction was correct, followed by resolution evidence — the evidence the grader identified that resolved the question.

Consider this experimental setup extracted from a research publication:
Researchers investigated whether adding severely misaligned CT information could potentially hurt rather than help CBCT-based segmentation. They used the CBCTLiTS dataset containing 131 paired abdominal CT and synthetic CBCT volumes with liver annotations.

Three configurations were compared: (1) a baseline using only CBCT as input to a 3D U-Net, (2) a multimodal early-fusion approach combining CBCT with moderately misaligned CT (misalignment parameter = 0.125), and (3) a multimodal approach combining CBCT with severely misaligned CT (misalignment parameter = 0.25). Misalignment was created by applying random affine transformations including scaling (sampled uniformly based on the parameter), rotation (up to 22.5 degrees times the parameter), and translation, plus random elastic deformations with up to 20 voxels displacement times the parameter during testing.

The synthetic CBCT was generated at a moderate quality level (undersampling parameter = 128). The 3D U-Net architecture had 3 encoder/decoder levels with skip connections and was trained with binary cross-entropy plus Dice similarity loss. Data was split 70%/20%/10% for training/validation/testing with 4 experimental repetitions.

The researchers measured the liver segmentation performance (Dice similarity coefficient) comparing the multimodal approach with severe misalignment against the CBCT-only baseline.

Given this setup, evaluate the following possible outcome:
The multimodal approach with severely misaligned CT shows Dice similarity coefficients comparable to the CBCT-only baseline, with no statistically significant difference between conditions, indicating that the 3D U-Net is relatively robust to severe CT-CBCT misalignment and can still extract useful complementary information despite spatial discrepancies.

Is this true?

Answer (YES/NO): NO